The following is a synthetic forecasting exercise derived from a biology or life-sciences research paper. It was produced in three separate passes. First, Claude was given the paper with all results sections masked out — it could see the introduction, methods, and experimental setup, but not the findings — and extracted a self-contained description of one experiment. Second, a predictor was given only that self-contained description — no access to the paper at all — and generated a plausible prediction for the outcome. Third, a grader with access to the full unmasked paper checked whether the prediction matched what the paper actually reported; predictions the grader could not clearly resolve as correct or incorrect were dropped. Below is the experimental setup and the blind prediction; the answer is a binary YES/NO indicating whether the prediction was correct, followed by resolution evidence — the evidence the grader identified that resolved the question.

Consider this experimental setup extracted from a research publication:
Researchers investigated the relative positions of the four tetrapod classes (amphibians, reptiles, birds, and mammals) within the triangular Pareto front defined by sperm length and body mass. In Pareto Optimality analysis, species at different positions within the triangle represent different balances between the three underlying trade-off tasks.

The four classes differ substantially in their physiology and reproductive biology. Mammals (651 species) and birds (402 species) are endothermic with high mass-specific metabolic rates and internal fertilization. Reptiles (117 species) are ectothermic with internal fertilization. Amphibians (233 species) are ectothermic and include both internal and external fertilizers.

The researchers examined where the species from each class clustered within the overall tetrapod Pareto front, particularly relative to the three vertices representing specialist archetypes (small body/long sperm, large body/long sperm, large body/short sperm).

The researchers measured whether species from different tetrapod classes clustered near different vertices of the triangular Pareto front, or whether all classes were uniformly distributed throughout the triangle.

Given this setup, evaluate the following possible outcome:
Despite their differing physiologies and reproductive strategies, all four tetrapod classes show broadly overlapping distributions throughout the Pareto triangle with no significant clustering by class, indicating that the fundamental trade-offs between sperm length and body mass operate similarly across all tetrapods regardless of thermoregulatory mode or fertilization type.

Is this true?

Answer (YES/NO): NO